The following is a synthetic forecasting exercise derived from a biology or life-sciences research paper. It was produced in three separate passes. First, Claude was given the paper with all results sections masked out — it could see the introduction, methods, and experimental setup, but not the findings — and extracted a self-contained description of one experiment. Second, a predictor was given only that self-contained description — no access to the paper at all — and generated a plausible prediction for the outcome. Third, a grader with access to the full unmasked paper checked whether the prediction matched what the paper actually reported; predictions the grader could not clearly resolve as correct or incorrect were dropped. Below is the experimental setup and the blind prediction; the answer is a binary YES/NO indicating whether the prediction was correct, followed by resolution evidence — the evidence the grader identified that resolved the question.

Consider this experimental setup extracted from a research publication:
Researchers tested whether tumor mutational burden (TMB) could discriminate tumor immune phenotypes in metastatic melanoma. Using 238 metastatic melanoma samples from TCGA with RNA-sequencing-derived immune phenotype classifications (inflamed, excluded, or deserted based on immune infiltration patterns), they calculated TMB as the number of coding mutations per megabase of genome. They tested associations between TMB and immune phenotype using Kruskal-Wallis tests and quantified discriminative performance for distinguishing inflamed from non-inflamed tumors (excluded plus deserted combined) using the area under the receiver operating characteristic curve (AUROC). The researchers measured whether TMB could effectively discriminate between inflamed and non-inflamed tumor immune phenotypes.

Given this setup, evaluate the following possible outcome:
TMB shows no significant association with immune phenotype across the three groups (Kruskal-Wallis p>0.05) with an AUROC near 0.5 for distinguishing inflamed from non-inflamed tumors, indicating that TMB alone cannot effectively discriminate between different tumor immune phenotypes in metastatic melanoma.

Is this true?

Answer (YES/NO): YES